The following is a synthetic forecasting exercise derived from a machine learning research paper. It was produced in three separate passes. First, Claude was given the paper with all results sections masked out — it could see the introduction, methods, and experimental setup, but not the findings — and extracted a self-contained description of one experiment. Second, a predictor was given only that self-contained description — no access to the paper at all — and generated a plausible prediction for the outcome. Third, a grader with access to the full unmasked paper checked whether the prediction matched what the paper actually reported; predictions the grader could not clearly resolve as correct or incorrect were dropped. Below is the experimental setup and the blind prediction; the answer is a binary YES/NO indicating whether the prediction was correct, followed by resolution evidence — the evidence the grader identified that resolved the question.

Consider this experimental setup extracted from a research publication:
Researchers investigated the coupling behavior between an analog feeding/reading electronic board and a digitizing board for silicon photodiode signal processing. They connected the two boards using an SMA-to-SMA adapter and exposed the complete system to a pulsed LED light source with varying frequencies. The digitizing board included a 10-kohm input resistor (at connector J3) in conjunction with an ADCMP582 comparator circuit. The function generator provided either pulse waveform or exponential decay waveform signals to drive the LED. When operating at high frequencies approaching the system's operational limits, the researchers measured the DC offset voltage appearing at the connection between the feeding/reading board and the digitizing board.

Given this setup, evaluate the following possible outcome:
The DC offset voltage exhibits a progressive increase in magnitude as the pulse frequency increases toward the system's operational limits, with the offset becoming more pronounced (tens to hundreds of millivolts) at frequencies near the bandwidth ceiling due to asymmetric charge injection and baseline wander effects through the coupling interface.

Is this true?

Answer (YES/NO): NO